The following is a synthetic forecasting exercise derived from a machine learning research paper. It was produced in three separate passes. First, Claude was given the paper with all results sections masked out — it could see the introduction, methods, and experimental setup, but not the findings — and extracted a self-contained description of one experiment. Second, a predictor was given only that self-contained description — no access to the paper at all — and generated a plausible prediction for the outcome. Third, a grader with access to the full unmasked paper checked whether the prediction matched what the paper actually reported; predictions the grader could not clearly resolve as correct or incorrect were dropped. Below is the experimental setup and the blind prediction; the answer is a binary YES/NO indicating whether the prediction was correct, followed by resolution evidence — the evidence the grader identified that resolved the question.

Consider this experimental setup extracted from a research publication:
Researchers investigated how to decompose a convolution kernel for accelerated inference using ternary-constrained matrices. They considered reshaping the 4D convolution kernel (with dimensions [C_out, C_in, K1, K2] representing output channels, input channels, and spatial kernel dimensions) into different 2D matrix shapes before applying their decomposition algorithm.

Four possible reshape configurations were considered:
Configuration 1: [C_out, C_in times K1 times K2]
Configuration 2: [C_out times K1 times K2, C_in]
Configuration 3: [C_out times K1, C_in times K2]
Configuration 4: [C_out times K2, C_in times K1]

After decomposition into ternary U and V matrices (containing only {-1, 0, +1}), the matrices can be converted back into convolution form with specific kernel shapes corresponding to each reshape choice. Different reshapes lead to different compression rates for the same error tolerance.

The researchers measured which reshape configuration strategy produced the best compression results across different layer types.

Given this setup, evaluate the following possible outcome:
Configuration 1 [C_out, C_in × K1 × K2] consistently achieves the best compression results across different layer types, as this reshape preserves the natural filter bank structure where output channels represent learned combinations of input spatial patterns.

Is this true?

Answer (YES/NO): NO